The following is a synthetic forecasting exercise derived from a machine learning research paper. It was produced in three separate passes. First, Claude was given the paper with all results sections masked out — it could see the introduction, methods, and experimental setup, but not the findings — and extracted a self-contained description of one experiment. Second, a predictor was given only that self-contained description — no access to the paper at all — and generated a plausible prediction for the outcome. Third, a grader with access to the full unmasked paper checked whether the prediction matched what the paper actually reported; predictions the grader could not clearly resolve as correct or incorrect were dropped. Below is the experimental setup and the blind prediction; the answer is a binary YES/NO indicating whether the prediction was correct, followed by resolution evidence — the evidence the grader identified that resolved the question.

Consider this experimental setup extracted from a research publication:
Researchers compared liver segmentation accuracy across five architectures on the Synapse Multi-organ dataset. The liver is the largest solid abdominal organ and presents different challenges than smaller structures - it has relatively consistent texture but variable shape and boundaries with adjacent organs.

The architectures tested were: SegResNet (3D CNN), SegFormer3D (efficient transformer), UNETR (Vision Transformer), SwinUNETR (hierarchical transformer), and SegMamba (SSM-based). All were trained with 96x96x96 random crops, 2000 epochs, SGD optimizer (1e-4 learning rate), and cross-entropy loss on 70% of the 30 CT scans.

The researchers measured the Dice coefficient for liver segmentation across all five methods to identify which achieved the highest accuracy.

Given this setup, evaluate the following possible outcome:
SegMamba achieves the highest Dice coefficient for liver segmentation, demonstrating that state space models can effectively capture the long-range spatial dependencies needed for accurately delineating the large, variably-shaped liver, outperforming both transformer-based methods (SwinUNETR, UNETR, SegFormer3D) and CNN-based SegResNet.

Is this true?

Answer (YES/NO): NO